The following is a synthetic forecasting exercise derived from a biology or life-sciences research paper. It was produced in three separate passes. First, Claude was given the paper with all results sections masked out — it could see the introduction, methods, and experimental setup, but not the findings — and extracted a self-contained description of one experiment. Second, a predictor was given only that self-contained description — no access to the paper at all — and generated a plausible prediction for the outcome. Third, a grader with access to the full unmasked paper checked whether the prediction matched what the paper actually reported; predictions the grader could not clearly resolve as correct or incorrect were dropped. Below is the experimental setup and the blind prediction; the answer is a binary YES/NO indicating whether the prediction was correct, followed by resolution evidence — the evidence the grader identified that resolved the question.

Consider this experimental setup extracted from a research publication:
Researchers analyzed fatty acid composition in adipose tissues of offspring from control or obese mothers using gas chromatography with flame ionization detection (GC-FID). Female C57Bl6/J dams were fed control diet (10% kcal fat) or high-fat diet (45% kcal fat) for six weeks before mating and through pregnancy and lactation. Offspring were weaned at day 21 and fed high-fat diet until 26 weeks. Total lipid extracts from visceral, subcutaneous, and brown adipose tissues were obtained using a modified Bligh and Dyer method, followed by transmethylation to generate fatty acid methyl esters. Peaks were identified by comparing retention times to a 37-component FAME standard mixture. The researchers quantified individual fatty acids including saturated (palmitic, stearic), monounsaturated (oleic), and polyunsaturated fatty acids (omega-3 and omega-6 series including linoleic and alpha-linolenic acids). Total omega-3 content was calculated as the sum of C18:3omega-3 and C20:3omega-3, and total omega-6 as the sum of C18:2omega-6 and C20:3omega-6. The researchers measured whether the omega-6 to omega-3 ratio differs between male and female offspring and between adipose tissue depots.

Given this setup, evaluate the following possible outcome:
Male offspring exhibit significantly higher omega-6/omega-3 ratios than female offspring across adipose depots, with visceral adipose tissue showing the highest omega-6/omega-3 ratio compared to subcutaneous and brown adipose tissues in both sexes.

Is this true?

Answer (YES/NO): NO